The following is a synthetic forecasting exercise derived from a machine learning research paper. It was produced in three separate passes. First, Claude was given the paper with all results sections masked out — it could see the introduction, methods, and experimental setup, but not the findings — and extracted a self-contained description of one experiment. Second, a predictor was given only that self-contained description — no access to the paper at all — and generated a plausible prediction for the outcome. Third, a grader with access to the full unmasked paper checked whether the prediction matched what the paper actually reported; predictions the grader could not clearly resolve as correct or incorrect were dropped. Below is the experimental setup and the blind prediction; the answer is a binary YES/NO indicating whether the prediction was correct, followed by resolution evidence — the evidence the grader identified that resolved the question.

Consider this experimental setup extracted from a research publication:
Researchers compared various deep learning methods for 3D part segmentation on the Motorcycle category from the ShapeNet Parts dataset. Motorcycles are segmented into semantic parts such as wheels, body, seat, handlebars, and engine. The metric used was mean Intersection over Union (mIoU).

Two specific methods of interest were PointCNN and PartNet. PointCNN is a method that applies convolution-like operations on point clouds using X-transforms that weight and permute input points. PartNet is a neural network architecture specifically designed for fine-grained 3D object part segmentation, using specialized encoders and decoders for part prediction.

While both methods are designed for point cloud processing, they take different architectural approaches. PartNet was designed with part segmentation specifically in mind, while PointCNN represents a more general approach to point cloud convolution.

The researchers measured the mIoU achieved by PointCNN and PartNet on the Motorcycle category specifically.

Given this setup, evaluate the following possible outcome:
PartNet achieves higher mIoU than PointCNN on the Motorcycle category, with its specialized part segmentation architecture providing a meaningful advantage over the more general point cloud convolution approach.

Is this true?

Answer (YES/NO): NO